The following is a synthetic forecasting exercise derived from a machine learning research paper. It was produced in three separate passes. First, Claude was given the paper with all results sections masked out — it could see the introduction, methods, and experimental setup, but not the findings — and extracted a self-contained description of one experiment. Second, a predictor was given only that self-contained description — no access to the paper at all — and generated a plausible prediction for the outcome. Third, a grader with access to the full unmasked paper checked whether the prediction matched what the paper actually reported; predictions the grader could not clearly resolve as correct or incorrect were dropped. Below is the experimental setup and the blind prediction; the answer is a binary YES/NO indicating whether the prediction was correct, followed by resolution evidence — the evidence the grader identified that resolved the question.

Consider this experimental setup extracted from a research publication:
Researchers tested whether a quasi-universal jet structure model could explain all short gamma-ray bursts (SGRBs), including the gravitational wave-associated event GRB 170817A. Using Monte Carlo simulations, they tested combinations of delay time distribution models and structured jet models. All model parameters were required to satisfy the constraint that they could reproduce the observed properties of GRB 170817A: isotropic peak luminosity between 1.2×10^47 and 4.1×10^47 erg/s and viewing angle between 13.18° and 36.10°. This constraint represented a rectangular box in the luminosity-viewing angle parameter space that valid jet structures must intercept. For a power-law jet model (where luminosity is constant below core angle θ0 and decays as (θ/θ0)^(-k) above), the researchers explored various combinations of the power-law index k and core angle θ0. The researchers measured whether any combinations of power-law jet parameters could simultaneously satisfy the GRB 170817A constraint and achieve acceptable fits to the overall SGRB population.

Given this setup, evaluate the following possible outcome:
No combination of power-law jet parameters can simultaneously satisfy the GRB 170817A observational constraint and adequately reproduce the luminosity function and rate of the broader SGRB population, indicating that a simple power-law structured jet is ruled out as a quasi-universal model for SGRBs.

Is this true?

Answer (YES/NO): NO